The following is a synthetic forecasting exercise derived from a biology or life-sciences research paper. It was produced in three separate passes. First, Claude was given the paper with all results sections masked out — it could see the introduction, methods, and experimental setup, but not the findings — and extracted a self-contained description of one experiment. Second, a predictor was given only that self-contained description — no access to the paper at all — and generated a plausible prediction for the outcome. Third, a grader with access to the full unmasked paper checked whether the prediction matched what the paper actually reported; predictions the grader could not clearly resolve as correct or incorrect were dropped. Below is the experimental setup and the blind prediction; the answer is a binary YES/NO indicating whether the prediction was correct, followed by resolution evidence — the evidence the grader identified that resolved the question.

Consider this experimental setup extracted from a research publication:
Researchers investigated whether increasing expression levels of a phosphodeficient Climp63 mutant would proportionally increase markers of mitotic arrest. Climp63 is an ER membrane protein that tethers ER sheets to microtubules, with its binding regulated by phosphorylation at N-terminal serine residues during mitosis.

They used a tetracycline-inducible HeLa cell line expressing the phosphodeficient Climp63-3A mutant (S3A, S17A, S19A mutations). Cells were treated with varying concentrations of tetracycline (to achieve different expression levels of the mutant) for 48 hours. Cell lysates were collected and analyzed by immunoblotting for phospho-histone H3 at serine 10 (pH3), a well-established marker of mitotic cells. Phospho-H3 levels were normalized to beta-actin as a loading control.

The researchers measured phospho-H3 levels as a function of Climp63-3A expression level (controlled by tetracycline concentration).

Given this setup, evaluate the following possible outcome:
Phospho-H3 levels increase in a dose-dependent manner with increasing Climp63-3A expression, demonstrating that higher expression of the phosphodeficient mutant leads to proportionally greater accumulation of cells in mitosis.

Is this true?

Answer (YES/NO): YES